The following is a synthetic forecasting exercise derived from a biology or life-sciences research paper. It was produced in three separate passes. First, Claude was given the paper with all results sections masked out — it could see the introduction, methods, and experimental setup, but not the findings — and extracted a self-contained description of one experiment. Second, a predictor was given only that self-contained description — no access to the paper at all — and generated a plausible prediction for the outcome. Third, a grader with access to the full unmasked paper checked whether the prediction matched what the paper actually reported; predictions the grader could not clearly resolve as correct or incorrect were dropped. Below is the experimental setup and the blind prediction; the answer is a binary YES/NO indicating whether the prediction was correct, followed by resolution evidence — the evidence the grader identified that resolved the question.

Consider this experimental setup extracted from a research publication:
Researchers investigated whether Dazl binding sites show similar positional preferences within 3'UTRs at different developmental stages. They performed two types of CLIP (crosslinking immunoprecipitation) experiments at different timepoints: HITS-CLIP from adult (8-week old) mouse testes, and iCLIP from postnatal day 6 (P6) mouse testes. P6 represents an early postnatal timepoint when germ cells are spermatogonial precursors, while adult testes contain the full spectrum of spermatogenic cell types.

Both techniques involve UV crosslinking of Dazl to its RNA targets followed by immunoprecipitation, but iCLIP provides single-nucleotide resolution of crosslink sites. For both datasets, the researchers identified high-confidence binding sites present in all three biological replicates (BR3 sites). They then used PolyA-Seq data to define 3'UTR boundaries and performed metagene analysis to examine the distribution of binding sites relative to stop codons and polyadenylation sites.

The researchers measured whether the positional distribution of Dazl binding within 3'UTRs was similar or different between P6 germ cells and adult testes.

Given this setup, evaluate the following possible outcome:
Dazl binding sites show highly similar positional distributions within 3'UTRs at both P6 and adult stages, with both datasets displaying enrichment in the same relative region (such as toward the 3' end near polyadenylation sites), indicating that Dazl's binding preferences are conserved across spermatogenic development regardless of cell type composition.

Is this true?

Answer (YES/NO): YES